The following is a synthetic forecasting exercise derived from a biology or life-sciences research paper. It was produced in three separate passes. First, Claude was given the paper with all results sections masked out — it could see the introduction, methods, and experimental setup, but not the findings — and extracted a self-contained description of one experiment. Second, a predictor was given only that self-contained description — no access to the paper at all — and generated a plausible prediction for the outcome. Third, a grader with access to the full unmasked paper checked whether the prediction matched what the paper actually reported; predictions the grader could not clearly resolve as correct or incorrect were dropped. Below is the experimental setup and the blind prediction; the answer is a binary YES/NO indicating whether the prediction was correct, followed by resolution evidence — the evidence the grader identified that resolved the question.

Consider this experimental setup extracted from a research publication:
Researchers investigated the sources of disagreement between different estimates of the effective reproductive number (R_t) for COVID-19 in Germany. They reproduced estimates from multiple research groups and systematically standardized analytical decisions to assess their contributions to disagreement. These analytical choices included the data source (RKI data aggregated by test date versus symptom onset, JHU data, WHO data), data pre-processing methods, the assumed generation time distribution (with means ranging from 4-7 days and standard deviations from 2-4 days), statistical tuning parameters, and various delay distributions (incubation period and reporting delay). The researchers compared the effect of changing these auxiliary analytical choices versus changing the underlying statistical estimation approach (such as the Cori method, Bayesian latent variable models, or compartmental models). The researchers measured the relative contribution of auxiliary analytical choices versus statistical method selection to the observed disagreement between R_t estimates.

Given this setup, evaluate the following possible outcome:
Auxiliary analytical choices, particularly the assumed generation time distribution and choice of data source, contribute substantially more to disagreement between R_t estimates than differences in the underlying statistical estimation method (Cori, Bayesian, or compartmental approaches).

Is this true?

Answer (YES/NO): NO